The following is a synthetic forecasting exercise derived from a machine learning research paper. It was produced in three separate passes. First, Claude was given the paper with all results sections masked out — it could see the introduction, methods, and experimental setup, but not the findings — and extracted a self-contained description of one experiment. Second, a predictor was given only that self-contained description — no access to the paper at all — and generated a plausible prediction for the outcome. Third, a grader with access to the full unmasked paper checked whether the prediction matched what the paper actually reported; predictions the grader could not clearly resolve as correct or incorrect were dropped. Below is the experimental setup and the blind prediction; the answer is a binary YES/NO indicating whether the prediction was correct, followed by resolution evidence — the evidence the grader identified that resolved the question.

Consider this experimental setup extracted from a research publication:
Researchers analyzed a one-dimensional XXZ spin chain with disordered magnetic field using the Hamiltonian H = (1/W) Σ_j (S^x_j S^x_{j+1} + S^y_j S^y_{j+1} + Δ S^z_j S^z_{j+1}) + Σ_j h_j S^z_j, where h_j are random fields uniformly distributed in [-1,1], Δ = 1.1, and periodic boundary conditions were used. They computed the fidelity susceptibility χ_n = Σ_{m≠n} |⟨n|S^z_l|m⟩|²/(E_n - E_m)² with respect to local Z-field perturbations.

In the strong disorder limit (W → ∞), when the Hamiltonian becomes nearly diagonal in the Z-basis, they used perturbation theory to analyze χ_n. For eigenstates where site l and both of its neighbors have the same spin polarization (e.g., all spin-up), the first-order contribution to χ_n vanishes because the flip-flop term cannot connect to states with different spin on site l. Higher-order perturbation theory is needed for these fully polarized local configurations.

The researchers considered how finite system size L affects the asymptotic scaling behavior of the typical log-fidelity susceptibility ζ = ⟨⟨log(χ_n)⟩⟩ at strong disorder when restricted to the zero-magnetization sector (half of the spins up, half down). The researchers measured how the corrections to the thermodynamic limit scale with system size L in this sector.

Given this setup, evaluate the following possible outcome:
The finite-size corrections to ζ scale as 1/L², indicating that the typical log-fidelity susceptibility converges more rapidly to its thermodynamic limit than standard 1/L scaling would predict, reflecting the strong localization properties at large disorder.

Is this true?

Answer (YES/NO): NO